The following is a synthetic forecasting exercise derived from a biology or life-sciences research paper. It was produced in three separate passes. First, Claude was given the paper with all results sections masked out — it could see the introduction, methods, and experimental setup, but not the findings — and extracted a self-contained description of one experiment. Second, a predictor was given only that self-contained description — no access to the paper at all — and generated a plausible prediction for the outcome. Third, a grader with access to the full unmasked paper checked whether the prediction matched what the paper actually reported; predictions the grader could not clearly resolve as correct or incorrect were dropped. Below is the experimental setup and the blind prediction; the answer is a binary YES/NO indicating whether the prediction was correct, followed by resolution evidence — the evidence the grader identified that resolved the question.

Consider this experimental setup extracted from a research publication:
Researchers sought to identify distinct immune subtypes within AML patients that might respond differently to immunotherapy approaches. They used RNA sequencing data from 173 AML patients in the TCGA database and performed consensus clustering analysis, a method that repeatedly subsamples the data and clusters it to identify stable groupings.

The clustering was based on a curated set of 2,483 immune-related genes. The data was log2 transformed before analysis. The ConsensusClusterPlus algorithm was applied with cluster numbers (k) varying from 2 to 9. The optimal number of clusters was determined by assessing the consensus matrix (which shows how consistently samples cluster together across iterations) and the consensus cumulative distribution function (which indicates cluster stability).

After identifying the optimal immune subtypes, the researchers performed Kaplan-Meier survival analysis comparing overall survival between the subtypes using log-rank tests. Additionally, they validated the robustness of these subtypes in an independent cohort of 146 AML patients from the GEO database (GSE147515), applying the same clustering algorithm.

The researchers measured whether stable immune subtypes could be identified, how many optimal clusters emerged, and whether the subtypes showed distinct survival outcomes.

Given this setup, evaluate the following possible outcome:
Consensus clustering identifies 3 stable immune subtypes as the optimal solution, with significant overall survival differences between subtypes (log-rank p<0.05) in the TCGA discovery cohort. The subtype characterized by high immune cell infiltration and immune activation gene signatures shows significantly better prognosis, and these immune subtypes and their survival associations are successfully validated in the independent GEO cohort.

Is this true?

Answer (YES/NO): NO